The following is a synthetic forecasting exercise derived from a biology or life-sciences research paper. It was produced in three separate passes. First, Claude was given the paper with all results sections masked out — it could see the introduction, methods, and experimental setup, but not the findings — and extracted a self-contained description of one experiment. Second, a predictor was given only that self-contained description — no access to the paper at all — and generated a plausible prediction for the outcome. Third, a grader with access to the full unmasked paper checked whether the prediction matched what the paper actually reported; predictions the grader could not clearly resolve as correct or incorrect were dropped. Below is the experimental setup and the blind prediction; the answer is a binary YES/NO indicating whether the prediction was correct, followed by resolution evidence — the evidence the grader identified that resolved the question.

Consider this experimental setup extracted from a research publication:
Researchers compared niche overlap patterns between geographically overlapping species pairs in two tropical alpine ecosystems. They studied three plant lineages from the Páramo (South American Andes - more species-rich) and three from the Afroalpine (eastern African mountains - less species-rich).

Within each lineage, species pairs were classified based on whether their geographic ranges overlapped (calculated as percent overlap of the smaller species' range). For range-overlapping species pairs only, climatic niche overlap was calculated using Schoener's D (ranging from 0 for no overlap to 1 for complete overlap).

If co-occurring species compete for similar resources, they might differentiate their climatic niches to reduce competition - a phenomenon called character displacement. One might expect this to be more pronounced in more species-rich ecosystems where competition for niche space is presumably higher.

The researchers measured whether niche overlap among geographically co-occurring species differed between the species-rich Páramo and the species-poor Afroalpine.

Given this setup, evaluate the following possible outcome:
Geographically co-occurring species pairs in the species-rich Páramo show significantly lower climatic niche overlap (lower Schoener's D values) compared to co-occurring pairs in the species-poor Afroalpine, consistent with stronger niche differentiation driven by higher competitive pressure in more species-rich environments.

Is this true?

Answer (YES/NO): YES